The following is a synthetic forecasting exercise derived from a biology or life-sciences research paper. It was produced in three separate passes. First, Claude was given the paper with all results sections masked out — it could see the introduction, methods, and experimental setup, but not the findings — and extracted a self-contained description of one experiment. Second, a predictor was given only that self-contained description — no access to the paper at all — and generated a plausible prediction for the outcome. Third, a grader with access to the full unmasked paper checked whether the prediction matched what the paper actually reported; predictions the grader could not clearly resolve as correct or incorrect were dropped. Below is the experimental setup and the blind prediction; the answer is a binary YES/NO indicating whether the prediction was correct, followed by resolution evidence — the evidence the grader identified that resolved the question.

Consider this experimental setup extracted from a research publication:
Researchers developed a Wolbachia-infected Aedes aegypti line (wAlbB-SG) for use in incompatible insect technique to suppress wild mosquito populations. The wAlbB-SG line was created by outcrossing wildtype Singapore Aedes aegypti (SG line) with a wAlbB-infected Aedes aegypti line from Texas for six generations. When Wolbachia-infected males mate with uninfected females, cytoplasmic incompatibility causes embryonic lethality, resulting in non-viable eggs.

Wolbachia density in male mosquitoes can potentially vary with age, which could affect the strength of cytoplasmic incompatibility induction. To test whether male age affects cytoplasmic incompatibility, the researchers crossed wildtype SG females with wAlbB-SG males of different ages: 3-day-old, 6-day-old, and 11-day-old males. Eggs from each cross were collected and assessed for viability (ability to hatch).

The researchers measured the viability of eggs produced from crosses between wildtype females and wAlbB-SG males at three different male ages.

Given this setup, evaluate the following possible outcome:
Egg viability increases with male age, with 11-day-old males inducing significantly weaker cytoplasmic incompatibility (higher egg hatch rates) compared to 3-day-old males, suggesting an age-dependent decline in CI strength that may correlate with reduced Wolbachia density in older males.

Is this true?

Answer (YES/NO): NO